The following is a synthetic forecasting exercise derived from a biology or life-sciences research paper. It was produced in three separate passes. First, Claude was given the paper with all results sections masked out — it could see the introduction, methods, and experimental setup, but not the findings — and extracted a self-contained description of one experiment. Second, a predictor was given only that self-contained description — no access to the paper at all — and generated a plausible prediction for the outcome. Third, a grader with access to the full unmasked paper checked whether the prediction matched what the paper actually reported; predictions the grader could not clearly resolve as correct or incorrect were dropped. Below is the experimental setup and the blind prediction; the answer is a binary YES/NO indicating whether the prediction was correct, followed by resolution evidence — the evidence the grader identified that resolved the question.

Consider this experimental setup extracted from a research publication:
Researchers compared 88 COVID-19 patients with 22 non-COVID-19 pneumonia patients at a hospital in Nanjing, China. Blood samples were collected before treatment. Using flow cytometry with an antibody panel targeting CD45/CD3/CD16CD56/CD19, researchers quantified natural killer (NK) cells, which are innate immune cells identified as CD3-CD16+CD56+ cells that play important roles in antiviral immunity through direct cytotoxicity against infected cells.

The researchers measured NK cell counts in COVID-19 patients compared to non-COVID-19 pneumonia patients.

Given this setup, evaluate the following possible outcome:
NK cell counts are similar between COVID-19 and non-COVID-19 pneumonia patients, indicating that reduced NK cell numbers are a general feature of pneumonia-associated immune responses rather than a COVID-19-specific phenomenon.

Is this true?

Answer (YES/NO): YES